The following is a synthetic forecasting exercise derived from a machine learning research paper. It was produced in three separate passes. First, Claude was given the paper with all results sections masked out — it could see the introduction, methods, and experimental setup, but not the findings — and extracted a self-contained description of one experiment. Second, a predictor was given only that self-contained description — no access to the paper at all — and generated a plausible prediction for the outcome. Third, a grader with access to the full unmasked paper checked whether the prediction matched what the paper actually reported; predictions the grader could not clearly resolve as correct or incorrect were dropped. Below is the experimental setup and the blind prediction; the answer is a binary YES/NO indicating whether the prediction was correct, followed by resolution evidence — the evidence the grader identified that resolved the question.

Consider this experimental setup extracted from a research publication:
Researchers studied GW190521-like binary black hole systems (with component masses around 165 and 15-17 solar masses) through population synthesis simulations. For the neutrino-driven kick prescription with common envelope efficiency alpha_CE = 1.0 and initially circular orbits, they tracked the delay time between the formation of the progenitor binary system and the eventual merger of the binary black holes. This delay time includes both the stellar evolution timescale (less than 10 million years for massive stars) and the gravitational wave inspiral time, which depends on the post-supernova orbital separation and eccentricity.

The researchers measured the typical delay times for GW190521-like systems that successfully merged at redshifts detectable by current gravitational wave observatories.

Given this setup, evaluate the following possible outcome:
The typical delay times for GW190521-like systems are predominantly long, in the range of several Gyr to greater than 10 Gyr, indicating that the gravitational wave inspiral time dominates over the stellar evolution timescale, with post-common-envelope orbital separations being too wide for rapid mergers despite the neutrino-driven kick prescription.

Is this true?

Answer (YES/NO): YES